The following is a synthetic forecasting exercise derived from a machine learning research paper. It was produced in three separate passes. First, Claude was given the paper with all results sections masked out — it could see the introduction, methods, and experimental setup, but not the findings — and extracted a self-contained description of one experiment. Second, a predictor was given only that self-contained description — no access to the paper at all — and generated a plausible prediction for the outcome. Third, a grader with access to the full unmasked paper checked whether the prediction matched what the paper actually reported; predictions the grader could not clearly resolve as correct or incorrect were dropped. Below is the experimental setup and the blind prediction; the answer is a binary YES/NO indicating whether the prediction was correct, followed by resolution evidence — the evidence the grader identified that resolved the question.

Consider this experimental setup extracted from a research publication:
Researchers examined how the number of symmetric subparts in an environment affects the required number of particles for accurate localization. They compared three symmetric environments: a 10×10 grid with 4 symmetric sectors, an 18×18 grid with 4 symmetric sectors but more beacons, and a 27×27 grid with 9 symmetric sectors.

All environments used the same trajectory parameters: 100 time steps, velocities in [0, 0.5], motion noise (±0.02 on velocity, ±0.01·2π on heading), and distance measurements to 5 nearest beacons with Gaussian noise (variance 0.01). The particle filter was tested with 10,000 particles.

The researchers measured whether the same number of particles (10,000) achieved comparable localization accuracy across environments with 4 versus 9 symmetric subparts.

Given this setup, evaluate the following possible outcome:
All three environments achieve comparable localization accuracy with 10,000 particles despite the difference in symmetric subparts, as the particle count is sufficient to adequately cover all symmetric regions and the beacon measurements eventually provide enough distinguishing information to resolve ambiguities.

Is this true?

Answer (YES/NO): NO